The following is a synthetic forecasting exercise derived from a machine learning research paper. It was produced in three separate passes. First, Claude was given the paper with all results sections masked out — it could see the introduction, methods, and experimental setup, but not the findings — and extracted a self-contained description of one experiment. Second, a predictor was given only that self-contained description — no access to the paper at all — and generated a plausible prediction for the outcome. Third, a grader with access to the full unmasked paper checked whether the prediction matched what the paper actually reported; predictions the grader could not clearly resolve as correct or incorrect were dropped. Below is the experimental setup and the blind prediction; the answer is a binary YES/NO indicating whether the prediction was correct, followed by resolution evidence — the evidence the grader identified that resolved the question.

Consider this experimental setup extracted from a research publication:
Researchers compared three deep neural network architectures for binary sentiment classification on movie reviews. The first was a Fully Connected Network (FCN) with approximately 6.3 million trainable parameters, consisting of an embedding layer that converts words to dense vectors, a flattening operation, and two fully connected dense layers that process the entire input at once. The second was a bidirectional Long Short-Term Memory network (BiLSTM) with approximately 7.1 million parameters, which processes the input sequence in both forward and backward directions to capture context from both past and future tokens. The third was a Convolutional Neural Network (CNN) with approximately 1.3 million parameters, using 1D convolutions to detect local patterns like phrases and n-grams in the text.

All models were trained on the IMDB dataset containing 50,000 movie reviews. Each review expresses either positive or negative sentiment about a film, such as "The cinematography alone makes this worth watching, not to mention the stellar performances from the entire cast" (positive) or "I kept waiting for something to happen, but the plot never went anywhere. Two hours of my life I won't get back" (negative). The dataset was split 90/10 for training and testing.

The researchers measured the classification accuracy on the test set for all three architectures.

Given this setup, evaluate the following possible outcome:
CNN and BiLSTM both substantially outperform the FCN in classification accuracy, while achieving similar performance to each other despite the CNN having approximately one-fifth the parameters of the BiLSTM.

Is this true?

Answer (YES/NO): NO